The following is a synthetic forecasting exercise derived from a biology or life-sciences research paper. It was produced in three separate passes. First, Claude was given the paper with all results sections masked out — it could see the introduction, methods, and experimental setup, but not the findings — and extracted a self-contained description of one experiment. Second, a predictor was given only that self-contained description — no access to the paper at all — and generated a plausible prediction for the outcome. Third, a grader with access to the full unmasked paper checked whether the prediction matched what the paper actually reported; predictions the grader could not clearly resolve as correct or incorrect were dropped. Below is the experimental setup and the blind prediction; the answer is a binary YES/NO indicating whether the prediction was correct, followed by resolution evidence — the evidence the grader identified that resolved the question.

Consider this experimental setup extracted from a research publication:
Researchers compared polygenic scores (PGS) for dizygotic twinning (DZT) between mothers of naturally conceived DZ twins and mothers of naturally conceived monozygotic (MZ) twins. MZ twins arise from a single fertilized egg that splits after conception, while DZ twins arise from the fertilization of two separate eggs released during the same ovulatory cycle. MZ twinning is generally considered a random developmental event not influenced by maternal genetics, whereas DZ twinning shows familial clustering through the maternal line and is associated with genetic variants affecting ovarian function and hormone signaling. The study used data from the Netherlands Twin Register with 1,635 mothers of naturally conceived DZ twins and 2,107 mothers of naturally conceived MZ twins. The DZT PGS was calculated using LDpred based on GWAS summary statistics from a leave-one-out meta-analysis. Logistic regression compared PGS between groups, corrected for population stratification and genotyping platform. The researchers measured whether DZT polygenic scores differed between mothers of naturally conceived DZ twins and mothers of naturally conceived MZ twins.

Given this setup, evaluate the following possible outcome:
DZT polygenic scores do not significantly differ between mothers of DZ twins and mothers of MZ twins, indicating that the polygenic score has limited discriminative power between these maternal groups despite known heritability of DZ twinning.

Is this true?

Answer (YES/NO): NO